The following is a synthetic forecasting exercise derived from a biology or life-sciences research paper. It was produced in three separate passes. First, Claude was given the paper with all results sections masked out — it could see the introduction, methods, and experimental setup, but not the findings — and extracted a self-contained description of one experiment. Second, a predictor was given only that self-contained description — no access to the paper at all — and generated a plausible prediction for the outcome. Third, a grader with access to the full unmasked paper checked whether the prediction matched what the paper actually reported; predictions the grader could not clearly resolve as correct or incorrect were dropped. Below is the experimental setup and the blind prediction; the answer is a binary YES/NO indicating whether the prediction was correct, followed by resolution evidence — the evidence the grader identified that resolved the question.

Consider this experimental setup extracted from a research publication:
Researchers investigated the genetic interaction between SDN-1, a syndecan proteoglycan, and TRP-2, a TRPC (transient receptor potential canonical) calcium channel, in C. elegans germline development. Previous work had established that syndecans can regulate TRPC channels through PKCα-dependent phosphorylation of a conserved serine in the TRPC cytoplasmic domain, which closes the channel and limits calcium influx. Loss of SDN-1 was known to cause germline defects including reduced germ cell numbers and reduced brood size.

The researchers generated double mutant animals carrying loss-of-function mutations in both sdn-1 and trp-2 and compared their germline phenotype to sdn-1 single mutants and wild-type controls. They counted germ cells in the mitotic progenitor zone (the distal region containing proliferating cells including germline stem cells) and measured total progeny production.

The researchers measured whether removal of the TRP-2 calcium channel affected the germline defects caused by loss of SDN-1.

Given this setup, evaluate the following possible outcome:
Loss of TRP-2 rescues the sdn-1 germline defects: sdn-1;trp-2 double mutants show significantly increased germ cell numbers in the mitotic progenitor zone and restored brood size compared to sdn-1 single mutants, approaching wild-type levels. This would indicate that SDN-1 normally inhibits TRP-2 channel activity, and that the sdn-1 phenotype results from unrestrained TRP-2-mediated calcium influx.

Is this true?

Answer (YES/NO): NO